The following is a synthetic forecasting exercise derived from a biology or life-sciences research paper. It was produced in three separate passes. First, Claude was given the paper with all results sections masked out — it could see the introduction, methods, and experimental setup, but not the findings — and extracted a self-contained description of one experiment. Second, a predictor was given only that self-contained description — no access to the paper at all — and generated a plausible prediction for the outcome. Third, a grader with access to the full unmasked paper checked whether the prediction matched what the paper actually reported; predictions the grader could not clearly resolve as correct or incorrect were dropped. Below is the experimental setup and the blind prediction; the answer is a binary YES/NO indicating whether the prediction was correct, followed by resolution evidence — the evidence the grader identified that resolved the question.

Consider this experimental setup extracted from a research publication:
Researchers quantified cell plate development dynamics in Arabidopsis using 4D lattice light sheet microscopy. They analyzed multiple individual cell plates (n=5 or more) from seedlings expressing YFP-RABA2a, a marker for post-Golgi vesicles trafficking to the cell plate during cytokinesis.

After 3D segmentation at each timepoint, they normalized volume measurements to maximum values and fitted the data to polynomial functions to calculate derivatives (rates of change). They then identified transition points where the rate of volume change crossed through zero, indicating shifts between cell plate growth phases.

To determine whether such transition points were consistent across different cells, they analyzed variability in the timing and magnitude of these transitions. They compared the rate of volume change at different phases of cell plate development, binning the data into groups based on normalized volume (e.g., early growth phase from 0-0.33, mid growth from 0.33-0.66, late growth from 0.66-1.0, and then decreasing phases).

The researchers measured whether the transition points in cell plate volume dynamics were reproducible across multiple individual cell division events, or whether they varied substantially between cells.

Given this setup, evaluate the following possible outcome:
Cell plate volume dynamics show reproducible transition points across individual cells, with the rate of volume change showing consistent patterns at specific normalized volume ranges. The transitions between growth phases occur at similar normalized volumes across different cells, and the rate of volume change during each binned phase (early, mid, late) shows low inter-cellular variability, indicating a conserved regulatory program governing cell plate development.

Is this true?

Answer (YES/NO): YES